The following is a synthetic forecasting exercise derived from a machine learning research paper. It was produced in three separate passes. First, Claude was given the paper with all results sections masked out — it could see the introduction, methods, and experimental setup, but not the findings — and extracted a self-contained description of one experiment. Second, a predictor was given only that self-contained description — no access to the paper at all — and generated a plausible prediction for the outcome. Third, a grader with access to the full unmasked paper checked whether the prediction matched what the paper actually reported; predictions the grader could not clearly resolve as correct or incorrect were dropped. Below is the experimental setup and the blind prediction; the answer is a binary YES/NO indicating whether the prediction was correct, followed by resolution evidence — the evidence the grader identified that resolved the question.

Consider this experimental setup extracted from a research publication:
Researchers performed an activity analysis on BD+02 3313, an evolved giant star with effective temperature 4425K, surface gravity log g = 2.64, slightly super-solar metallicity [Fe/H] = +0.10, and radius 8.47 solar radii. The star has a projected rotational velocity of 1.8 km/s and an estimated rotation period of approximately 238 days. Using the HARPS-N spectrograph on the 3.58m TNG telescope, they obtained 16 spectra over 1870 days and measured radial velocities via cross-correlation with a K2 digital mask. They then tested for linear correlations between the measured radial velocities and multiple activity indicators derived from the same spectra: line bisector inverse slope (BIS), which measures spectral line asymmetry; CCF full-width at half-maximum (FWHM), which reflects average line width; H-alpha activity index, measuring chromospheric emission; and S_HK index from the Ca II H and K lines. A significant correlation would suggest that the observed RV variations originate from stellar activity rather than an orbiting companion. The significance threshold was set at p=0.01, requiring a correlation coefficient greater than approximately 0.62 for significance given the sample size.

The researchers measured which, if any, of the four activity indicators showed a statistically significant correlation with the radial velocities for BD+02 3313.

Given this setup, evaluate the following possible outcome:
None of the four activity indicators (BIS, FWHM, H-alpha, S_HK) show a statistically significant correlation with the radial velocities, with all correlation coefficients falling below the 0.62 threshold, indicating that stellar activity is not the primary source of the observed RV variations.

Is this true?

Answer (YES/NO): NO